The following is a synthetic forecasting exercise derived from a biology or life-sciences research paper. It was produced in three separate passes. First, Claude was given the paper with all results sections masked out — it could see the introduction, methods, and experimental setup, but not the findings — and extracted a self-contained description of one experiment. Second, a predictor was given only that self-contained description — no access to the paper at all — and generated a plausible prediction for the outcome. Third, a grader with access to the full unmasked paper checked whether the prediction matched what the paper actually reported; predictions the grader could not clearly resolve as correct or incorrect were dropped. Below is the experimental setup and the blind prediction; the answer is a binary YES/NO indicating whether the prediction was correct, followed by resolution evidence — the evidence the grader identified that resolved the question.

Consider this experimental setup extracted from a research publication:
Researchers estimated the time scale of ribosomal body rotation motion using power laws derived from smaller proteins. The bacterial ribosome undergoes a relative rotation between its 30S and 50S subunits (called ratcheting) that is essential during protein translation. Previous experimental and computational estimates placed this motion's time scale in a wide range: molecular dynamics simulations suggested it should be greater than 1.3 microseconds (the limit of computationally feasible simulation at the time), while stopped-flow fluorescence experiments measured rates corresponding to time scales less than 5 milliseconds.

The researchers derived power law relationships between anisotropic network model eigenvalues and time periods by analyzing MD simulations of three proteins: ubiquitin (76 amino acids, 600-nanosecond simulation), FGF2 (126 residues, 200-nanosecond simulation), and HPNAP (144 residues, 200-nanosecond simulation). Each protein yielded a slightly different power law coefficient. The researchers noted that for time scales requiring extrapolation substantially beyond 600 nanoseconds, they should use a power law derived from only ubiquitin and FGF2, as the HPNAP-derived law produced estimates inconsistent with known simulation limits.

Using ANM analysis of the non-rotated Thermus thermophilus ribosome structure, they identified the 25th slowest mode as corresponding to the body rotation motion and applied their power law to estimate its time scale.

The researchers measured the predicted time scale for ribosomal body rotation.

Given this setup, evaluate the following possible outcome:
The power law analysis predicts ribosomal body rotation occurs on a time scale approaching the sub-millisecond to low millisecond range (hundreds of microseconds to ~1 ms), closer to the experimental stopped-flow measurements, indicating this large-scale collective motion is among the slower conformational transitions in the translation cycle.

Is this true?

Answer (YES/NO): YES